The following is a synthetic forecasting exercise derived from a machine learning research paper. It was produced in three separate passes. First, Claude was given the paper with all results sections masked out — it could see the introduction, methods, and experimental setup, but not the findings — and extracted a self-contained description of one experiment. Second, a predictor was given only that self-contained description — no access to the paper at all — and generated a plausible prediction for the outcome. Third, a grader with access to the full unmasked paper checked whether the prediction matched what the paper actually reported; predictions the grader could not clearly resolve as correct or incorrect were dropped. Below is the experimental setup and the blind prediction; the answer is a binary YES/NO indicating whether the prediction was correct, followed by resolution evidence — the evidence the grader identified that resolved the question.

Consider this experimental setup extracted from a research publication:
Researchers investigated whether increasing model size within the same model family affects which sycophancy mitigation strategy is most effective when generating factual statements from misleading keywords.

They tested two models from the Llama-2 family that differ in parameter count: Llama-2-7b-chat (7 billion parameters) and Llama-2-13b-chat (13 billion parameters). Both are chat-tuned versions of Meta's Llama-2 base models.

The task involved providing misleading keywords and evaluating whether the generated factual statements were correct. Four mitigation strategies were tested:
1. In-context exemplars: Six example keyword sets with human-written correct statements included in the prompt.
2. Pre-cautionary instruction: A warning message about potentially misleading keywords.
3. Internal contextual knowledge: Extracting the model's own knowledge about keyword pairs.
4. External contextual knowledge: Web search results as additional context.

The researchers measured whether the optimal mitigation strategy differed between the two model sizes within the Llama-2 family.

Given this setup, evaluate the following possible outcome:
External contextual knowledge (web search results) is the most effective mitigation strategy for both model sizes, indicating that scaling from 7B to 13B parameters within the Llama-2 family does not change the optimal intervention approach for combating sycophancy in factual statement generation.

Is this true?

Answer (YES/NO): NO